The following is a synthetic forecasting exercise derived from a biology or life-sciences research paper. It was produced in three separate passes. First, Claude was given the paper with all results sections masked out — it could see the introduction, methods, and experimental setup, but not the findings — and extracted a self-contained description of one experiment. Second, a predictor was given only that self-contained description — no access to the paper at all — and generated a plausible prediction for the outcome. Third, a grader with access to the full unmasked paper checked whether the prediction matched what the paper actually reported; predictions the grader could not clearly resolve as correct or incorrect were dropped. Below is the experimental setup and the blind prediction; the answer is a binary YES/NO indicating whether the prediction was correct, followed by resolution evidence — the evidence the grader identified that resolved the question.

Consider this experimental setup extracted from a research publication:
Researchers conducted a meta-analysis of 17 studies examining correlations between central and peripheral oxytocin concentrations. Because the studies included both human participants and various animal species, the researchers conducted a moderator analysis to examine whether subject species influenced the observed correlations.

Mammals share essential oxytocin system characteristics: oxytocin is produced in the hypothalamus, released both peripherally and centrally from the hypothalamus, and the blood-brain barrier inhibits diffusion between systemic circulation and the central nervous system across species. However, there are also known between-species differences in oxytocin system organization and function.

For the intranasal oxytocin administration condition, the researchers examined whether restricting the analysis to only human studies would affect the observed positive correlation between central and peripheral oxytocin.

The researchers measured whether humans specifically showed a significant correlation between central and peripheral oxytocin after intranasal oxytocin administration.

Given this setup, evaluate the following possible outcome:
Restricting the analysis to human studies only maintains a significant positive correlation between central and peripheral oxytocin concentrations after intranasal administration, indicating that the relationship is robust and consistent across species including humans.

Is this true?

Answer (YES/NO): YES